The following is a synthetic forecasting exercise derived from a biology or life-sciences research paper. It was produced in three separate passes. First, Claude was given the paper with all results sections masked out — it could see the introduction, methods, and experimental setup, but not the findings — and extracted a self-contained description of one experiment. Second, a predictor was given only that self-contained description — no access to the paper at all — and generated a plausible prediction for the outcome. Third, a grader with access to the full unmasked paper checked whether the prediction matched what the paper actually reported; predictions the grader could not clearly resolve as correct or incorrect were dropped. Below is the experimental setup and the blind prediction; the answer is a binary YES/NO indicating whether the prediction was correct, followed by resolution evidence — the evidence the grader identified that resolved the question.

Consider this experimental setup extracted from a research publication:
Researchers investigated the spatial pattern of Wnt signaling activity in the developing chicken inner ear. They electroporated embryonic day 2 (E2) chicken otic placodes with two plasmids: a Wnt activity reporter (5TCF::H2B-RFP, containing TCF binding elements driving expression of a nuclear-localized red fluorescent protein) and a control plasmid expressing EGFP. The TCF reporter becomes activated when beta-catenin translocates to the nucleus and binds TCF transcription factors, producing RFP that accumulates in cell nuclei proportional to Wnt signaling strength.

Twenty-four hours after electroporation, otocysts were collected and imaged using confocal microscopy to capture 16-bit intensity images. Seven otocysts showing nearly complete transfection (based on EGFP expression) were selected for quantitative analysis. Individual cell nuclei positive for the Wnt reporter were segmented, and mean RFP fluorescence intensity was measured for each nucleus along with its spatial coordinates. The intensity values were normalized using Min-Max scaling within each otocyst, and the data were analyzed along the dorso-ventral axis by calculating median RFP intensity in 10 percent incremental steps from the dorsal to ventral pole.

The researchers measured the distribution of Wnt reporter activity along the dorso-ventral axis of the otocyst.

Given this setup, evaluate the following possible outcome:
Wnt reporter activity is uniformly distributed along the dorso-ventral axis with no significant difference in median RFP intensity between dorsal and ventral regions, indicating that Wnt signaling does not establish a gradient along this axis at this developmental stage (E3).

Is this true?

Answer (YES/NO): NO